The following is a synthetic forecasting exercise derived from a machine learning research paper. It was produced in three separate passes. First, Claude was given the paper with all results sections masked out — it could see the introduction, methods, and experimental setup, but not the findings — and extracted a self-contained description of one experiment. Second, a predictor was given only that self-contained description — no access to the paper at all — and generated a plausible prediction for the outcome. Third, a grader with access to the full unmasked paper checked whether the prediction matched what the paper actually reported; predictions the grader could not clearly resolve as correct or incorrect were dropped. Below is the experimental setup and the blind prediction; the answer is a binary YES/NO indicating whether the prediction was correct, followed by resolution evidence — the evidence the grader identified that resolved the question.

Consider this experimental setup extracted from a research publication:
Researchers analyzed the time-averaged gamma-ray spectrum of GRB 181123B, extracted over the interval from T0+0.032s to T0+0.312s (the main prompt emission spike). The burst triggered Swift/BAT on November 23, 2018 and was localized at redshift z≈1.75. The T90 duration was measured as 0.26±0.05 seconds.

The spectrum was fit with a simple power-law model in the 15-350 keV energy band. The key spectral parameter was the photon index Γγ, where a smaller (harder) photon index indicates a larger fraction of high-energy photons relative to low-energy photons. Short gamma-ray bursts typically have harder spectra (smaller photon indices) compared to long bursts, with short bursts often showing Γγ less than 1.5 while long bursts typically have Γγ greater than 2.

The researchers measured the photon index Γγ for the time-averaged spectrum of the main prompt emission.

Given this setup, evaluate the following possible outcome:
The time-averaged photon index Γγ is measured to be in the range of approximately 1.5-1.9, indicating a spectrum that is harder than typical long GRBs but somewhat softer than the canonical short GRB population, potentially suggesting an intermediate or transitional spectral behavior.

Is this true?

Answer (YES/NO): NO